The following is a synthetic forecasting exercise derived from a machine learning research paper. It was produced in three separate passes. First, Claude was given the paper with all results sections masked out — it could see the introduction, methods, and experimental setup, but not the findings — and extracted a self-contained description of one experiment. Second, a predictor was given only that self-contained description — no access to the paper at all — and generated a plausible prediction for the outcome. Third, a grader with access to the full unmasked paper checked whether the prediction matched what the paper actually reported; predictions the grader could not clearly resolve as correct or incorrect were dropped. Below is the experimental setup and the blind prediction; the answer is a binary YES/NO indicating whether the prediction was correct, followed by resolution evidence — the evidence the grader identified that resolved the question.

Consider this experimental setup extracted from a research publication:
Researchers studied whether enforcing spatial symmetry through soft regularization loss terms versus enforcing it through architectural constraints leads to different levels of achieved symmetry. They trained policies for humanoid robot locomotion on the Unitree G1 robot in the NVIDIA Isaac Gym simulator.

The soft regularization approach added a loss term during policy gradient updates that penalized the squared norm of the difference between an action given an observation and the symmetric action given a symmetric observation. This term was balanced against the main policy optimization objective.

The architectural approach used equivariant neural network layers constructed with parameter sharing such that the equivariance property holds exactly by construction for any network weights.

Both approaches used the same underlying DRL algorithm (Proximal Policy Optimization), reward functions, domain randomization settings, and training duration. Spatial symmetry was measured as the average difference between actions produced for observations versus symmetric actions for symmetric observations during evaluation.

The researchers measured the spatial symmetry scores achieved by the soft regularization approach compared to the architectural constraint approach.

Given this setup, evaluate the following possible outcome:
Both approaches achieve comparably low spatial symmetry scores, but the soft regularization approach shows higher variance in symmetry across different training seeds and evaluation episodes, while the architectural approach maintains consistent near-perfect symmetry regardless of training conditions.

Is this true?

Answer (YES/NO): NO